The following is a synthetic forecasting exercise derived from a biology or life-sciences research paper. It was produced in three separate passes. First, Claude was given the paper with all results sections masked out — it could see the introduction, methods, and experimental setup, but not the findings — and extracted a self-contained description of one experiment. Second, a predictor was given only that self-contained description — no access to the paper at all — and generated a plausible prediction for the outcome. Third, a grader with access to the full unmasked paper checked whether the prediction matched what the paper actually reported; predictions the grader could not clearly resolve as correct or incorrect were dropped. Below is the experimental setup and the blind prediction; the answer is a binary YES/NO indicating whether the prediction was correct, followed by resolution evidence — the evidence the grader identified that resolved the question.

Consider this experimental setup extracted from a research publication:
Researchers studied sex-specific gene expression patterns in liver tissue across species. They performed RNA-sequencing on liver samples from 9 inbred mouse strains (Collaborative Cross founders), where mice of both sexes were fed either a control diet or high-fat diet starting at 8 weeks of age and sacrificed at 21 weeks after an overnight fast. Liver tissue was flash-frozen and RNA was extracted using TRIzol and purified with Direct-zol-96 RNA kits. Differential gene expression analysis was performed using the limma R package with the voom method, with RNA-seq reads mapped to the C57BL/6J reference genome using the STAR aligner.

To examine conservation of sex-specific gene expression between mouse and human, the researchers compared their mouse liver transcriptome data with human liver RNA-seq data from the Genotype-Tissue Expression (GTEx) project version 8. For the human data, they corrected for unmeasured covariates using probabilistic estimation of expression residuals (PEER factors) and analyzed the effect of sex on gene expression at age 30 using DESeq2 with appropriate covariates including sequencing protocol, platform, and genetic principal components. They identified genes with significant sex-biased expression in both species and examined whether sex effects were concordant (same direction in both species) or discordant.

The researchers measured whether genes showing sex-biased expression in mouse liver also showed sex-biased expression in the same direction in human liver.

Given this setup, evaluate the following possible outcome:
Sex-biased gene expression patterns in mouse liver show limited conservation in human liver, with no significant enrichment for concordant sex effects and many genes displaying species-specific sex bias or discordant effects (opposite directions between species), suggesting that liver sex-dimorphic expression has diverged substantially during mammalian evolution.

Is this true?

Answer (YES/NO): NO